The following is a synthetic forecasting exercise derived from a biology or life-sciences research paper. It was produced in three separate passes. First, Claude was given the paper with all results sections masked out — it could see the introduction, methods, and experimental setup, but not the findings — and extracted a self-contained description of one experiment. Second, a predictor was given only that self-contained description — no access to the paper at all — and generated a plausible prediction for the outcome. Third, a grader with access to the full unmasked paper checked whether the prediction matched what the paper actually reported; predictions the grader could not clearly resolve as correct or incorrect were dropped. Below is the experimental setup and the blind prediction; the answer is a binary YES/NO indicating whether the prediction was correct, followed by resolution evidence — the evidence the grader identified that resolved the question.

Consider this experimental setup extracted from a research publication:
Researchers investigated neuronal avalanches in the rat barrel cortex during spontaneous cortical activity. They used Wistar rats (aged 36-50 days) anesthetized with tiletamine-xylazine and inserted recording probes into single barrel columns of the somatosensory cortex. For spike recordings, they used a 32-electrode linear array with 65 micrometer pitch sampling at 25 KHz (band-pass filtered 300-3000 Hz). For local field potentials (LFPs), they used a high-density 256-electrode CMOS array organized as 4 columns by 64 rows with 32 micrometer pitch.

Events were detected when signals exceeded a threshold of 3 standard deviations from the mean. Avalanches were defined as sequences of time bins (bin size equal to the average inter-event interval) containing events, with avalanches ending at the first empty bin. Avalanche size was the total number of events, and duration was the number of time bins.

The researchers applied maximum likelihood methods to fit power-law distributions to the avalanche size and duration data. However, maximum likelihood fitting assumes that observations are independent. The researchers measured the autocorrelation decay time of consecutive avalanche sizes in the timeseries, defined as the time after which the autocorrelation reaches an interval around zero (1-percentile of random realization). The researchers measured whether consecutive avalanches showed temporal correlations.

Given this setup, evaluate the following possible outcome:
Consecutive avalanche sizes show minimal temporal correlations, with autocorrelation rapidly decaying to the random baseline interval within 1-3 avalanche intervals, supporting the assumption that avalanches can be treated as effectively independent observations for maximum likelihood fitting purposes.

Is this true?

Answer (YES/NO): NO